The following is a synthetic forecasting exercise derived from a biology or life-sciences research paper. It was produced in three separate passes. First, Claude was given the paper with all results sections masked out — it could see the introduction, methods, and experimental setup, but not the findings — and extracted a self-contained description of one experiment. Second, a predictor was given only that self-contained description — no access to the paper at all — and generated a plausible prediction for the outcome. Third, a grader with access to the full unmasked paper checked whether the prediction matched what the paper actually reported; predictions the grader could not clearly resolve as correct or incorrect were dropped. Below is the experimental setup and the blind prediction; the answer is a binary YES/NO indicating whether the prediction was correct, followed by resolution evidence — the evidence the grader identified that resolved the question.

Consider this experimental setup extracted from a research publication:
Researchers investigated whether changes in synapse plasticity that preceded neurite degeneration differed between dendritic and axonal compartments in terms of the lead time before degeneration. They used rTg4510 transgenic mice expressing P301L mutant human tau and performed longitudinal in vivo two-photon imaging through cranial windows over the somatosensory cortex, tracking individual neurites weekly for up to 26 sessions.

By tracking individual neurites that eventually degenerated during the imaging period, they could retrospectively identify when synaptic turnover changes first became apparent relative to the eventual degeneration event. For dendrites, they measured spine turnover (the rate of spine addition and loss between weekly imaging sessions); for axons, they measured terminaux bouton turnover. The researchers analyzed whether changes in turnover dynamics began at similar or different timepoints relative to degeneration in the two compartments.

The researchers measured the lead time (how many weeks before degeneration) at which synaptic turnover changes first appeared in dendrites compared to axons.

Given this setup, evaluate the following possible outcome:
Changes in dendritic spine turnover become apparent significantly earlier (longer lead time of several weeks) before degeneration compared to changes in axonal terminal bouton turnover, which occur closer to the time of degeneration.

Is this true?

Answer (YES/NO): NO